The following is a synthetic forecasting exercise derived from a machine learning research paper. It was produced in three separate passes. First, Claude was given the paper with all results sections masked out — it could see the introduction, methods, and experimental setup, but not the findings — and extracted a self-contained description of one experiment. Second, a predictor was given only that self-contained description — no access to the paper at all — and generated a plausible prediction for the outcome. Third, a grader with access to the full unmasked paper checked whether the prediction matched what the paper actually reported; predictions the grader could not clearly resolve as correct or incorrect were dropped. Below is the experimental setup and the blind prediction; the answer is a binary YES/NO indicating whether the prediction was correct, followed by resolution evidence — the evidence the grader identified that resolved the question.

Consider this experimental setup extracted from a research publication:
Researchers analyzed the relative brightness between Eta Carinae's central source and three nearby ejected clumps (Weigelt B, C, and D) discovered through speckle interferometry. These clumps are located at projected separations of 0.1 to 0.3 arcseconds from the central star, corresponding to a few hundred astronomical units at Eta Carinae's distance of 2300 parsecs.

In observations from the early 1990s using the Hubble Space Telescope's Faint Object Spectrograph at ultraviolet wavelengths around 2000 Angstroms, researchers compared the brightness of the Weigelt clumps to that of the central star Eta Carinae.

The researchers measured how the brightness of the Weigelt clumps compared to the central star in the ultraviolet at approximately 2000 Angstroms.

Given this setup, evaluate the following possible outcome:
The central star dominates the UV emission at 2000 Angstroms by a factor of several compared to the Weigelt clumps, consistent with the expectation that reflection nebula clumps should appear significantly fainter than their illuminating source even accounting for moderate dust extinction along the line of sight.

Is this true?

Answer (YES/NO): NO